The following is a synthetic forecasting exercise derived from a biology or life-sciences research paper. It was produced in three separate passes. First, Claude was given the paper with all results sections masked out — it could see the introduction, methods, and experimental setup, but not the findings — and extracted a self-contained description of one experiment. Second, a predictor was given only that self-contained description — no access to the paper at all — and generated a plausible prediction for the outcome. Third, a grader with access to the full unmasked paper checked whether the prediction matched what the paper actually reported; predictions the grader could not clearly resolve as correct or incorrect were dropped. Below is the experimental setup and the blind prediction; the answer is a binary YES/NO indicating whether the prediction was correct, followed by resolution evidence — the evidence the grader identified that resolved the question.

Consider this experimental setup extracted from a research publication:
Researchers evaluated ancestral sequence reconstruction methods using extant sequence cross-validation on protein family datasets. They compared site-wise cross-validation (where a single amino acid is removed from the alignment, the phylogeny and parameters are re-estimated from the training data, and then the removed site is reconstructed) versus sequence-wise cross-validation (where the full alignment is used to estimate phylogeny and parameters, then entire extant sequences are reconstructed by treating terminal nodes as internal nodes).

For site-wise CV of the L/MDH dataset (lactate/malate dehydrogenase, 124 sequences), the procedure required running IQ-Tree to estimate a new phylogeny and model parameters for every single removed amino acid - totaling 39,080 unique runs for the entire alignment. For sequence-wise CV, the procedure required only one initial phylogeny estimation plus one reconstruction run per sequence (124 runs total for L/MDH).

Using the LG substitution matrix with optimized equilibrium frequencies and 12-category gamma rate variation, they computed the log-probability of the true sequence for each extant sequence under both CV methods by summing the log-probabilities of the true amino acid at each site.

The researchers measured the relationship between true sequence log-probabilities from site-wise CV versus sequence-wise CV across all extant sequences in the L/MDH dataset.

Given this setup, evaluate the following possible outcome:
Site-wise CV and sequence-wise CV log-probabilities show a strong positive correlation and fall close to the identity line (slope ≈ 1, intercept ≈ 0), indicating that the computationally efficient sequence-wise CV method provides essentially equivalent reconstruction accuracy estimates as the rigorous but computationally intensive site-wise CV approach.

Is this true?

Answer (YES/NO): NO